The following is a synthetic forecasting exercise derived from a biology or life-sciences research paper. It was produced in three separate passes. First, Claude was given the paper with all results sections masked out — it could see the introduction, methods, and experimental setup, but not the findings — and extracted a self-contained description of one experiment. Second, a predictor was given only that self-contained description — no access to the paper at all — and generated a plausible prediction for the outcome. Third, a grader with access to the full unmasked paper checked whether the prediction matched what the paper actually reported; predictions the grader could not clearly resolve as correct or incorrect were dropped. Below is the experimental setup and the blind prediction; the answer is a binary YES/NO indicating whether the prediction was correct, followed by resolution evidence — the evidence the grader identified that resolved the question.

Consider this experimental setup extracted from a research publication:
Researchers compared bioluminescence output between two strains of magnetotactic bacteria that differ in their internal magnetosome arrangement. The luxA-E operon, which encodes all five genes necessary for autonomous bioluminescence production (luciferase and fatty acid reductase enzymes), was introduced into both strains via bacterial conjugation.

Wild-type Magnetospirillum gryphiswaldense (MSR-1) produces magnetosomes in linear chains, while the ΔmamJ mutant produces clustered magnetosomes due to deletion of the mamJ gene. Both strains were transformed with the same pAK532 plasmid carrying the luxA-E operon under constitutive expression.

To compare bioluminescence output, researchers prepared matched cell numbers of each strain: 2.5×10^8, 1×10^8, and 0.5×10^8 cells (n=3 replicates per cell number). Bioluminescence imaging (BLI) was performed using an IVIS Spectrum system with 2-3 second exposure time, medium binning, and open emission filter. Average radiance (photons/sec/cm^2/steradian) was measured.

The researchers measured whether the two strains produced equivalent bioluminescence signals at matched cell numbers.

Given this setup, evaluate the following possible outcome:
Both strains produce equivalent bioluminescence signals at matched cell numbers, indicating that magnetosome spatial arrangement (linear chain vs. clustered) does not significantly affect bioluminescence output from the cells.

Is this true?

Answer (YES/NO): NO